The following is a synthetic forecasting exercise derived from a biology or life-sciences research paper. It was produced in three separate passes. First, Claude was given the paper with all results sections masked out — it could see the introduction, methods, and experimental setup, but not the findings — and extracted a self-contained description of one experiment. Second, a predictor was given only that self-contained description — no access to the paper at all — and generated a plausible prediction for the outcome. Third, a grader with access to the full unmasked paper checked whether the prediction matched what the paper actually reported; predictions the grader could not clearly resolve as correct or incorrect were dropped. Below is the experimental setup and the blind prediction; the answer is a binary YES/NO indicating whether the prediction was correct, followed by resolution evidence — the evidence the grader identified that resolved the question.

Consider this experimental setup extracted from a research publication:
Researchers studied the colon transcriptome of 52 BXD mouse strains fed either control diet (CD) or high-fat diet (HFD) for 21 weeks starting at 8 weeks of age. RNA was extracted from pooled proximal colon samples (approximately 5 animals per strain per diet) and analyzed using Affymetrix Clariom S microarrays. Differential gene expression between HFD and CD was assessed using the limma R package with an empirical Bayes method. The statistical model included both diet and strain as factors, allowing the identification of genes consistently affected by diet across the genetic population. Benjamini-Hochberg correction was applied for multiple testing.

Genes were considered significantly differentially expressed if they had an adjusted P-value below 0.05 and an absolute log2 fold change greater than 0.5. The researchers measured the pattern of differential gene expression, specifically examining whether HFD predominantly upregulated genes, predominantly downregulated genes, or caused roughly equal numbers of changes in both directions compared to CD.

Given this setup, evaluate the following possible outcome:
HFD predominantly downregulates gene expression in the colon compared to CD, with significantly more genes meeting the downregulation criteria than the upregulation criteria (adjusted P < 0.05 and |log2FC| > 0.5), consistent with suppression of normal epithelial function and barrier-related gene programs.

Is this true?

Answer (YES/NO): YES